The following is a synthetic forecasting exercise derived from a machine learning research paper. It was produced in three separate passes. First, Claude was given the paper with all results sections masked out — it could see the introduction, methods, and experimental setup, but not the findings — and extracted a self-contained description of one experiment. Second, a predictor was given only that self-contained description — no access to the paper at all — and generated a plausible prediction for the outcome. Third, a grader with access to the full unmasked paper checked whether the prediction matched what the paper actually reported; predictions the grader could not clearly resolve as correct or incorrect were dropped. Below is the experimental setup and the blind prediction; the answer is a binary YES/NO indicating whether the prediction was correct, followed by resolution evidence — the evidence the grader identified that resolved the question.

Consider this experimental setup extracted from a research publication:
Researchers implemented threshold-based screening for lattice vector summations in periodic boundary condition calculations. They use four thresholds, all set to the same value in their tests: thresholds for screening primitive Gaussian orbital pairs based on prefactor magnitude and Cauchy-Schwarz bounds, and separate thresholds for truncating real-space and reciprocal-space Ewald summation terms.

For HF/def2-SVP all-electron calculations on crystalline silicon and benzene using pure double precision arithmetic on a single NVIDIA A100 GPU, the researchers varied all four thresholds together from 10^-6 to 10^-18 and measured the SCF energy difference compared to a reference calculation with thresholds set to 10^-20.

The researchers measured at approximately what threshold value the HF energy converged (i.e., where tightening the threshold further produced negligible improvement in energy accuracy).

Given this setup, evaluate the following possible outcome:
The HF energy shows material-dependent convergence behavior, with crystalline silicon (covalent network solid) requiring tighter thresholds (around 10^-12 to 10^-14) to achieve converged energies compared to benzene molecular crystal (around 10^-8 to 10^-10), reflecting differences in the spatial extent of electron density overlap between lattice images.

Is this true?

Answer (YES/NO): NO